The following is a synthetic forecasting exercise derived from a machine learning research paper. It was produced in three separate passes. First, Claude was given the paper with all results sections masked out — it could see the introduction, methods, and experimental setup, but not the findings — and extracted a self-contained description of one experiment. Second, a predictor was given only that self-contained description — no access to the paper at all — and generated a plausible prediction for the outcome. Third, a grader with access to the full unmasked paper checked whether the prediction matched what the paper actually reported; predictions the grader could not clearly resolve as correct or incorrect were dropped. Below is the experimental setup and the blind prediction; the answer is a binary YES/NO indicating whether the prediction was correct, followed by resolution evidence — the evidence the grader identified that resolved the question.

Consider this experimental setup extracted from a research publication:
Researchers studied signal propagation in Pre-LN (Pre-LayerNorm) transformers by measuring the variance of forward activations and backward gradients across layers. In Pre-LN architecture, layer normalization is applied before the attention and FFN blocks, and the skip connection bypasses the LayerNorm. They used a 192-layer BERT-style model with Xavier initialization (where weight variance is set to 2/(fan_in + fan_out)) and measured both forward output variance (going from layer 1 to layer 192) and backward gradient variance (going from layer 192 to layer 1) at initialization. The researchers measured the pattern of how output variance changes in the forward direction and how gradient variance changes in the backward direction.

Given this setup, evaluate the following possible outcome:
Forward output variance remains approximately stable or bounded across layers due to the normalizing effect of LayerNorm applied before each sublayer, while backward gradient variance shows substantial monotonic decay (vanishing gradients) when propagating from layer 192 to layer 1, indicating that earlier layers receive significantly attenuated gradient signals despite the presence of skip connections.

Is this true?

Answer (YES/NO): NO